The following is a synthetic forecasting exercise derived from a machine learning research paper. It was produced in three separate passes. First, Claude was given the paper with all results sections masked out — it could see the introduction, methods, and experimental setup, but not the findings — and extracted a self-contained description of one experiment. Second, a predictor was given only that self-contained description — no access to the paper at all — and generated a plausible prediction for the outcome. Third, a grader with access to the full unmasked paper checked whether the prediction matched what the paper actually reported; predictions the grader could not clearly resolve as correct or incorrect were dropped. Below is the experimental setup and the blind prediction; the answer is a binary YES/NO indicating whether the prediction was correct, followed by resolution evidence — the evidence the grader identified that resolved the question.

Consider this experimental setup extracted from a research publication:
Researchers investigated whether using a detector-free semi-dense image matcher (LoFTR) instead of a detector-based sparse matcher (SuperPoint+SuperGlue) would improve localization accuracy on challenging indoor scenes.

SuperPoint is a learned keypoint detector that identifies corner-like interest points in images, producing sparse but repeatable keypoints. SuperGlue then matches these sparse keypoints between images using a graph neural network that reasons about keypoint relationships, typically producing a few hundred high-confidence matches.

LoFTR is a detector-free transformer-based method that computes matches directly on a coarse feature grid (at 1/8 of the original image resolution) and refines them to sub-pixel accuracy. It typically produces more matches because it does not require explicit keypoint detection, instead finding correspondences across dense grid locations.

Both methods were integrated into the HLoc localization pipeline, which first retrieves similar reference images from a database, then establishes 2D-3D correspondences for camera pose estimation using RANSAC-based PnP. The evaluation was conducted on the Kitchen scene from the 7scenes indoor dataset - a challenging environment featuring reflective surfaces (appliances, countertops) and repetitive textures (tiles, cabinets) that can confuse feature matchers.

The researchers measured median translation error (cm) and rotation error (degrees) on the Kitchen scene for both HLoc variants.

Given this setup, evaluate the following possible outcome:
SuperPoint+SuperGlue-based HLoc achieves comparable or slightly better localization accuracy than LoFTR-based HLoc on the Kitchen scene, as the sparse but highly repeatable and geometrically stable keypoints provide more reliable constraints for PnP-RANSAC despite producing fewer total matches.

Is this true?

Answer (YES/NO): YES